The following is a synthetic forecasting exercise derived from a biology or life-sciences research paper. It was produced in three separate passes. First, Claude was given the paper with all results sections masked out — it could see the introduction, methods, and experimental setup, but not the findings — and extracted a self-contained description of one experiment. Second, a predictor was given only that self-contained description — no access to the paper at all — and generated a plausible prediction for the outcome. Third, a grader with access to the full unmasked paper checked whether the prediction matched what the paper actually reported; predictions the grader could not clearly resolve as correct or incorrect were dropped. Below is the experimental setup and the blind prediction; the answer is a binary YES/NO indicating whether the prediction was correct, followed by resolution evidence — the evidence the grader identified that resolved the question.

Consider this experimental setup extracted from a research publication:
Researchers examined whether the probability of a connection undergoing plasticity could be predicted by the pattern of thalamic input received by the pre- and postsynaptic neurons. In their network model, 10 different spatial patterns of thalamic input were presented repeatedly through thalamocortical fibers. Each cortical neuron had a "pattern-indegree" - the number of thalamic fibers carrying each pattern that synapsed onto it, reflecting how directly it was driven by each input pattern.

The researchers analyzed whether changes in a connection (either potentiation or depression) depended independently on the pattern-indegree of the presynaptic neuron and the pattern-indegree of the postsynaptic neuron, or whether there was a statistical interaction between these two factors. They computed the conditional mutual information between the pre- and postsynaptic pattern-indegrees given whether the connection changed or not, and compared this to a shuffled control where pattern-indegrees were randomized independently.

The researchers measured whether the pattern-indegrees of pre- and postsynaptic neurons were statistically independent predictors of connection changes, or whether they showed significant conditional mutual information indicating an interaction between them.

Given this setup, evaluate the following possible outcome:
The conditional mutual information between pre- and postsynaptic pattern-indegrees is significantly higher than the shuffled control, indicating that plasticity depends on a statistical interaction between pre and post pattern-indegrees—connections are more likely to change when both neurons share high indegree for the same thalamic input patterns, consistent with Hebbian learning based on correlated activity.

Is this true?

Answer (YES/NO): YES